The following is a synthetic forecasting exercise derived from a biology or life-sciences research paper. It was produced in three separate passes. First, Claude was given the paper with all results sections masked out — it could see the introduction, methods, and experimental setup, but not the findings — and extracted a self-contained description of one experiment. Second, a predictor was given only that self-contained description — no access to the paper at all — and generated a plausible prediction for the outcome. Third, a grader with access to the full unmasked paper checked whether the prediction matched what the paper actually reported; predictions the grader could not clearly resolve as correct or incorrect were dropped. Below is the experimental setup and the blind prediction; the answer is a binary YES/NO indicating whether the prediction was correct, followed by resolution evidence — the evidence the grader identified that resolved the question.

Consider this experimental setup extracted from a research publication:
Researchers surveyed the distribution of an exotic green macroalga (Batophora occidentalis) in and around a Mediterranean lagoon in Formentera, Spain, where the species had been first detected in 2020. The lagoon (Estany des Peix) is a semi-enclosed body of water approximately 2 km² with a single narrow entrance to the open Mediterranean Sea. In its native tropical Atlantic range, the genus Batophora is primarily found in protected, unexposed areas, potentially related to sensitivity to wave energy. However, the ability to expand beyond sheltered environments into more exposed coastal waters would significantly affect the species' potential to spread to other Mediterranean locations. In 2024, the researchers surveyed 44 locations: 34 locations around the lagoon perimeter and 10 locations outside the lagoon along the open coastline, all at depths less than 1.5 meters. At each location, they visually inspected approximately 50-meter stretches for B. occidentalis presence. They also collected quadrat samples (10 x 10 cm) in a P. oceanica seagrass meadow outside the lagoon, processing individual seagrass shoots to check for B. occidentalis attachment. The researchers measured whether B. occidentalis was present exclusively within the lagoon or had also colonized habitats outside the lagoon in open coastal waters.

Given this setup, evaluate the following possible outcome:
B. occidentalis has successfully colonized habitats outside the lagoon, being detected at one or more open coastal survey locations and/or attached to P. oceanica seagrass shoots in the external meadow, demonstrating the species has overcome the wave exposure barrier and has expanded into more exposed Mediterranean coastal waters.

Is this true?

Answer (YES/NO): YES